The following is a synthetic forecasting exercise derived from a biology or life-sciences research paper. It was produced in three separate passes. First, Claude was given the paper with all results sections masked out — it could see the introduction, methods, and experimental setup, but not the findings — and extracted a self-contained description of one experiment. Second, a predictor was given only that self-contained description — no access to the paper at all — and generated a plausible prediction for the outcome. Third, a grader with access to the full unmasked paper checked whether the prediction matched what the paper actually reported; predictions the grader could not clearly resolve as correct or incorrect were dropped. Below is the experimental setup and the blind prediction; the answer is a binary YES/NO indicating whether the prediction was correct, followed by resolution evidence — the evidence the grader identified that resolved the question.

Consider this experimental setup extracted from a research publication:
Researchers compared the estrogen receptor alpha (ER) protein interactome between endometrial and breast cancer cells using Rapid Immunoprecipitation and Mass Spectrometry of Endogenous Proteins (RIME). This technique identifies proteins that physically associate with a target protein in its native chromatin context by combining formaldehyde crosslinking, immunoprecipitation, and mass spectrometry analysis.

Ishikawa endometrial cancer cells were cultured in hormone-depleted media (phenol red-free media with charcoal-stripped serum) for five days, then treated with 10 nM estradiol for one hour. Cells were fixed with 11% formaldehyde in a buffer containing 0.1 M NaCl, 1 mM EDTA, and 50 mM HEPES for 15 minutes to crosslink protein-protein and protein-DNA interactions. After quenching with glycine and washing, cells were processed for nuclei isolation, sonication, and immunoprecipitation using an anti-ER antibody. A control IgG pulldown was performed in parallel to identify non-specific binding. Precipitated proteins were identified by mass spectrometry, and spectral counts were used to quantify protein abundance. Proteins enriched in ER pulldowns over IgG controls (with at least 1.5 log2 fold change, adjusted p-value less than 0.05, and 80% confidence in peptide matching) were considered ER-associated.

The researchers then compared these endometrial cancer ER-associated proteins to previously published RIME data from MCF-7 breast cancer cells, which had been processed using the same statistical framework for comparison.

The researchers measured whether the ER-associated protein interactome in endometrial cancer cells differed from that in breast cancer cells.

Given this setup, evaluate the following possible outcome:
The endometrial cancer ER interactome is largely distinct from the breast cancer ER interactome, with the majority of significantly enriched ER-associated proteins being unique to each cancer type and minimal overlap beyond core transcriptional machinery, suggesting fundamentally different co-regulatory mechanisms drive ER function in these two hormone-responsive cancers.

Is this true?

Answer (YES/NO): YES